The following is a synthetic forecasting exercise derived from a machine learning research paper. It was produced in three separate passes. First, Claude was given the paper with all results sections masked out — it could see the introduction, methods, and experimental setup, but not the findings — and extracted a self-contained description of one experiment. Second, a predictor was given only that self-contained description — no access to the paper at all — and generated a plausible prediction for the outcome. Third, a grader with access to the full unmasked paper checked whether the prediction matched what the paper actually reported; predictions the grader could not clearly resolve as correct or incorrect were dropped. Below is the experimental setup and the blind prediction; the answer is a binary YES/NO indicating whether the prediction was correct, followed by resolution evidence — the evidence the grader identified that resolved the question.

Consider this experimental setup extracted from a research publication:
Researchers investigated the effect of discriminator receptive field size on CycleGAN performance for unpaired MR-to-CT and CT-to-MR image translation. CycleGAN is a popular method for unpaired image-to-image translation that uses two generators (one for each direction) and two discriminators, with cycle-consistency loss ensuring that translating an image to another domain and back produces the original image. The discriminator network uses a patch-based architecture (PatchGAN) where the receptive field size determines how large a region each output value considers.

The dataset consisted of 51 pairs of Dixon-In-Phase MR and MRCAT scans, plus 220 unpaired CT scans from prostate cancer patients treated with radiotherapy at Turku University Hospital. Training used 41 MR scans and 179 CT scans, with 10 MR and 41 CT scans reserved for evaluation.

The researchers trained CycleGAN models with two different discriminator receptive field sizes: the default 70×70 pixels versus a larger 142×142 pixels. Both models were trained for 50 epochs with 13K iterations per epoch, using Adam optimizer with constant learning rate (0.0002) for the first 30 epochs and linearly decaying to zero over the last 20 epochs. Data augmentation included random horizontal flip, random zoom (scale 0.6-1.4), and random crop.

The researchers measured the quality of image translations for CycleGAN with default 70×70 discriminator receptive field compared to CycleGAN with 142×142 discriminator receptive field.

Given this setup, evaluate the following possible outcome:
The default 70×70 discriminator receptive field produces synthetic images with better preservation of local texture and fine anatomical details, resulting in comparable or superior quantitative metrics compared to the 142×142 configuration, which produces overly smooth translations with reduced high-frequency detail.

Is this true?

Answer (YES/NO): NO